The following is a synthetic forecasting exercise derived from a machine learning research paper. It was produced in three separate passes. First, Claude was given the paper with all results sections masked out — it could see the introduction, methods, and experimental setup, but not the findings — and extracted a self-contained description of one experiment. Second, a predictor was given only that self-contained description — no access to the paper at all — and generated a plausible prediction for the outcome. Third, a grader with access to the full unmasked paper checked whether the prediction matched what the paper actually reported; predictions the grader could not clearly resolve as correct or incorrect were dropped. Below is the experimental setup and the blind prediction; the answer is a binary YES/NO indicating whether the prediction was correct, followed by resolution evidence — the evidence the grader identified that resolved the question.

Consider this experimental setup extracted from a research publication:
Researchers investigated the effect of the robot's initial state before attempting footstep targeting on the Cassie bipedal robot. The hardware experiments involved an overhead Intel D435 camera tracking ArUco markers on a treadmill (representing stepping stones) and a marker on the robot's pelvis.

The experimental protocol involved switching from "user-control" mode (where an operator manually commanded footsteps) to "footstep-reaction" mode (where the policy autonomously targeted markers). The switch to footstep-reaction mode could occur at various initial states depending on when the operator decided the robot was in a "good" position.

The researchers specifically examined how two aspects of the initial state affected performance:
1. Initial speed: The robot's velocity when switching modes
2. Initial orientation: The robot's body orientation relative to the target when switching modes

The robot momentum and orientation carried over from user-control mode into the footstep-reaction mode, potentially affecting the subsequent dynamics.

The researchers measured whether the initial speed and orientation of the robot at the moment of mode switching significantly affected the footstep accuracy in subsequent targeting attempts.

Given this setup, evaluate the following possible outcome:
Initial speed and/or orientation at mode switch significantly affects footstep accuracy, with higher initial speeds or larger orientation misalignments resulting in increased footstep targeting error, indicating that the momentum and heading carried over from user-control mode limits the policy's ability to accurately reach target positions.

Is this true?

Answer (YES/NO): YES